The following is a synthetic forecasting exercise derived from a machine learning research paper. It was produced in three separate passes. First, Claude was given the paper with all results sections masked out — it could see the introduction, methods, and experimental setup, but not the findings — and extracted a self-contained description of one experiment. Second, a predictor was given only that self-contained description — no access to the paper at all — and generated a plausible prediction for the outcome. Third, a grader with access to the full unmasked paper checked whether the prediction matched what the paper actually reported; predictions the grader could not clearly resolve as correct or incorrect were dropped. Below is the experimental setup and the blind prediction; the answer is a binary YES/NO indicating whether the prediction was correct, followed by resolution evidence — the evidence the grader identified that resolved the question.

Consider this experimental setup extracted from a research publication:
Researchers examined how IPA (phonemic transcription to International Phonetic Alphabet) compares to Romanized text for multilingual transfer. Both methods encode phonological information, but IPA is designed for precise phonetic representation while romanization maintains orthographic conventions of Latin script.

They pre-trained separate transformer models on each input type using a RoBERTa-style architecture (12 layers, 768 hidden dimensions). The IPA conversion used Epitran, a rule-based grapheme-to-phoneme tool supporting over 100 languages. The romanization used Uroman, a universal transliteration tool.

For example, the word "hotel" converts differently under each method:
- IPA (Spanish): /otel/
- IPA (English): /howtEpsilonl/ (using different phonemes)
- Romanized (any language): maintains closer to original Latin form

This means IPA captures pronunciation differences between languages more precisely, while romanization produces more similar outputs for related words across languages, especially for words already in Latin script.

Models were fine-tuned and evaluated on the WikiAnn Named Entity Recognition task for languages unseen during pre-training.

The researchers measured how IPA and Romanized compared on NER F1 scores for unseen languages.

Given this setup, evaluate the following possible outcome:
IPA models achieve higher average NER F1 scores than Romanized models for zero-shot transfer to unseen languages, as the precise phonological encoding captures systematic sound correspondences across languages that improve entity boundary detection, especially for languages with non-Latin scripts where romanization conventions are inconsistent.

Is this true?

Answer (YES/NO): NO